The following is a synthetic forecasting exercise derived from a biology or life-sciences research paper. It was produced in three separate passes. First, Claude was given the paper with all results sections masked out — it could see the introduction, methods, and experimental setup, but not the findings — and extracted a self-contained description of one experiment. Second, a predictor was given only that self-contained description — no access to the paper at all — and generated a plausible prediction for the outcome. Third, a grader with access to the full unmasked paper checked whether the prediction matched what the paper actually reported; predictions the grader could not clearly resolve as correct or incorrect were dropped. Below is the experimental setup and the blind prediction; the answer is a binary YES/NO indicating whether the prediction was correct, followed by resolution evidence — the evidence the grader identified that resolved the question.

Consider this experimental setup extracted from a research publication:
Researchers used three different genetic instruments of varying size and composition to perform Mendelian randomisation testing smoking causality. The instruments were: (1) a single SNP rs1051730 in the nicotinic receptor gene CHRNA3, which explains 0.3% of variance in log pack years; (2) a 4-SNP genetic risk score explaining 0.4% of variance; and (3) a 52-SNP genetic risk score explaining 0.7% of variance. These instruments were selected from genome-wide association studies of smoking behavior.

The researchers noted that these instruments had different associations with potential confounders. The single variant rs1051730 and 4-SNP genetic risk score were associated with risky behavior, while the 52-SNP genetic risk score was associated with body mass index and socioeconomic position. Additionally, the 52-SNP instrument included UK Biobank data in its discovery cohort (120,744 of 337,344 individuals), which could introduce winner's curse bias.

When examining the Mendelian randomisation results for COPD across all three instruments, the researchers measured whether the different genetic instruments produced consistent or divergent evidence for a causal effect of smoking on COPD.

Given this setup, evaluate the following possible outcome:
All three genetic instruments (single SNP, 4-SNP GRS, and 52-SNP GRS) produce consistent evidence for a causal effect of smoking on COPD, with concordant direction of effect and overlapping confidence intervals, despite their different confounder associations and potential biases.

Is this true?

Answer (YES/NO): YES